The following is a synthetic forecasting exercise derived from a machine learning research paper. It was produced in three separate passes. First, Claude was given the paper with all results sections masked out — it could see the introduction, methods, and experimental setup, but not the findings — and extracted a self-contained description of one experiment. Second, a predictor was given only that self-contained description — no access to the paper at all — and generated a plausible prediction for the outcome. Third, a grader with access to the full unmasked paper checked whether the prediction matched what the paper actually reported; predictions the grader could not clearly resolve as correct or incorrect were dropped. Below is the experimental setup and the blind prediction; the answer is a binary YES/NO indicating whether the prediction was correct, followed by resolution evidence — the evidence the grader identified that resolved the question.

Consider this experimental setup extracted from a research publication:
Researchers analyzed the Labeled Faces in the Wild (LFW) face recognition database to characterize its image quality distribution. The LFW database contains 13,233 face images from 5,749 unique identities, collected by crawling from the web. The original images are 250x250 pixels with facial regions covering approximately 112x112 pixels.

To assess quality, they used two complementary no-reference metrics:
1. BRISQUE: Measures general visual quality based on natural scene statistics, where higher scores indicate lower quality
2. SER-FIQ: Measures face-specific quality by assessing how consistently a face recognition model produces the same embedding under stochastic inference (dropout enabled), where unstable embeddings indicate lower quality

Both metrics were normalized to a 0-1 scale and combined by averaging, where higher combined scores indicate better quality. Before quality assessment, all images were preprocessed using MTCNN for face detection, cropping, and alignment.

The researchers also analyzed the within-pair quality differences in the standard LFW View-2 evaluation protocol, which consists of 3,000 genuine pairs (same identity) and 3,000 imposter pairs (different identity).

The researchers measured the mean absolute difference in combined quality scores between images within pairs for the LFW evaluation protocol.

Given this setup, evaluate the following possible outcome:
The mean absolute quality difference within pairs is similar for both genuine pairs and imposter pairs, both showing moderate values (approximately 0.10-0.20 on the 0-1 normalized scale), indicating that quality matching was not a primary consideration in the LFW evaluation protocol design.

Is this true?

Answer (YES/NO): NO